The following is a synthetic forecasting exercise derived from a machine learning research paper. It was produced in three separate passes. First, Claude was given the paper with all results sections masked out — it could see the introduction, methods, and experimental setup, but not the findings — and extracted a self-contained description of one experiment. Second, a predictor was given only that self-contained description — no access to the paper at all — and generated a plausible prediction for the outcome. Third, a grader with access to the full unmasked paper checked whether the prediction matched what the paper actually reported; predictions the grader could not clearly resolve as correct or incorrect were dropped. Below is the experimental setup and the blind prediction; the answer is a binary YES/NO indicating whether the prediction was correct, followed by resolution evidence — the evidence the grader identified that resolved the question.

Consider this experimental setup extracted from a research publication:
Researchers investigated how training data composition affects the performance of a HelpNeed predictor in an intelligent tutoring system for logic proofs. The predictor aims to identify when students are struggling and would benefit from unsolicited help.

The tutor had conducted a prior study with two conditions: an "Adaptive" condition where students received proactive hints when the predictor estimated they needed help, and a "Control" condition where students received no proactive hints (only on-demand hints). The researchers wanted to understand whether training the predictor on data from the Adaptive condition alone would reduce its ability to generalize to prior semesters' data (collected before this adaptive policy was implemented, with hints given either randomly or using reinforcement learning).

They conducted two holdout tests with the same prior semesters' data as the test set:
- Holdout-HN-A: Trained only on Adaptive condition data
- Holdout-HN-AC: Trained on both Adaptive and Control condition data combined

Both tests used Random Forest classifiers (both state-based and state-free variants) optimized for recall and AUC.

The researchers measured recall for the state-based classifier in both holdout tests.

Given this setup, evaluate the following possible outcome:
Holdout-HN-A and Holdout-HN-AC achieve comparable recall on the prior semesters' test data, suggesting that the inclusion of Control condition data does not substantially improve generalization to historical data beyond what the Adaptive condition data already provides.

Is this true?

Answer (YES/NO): YES